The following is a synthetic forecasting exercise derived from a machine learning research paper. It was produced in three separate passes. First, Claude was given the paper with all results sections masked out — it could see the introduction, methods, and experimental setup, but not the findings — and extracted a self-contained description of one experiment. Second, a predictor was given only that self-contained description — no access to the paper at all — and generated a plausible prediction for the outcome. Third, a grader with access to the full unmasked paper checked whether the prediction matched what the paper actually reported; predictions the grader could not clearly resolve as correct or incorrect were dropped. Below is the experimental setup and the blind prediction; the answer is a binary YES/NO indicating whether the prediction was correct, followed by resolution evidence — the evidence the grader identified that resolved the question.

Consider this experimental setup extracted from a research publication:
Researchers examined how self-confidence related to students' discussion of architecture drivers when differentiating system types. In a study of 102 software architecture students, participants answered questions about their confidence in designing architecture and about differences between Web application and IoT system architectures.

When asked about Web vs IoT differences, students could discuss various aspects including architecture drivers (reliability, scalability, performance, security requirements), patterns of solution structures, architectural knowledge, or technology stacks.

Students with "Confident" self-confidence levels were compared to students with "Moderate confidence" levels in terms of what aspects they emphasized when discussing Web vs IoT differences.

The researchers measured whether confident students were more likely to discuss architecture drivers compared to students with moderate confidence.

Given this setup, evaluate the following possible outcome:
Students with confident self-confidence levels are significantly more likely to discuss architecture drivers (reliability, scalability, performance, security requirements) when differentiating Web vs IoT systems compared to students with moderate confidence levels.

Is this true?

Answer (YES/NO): NO